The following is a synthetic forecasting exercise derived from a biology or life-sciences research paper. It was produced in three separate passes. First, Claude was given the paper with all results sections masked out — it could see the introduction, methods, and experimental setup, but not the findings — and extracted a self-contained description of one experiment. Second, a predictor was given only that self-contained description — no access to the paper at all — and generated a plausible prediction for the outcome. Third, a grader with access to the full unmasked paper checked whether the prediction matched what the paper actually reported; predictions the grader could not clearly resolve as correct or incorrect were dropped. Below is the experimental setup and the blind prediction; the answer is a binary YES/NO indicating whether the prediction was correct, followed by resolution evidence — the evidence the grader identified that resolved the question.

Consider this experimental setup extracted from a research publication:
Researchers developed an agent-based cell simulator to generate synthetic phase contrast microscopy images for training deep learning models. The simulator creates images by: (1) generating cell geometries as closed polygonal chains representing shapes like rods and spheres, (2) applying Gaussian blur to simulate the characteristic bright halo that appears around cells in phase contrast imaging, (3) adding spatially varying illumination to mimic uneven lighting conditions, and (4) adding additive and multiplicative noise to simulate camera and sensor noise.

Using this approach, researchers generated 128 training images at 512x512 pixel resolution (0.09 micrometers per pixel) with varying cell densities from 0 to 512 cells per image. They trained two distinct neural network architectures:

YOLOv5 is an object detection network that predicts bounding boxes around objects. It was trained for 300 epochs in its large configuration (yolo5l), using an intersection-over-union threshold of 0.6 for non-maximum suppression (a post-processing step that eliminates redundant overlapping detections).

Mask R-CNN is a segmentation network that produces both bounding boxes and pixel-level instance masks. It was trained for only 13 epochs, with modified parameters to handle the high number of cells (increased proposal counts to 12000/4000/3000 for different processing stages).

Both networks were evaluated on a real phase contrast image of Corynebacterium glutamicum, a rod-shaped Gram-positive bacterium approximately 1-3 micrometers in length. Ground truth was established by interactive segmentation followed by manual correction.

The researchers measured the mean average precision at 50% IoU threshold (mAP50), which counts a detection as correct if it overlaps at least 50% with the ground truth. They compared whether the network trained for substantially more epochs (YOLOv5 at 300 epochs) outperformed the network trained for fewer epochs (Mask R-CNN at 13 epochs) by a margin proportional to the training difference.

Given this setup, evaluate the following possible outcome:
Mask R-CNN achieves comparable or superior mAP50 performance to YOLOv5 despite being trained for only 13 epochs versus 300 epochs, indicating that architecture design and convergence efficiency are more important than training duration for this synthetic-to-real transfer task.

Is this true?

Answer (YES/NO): YES